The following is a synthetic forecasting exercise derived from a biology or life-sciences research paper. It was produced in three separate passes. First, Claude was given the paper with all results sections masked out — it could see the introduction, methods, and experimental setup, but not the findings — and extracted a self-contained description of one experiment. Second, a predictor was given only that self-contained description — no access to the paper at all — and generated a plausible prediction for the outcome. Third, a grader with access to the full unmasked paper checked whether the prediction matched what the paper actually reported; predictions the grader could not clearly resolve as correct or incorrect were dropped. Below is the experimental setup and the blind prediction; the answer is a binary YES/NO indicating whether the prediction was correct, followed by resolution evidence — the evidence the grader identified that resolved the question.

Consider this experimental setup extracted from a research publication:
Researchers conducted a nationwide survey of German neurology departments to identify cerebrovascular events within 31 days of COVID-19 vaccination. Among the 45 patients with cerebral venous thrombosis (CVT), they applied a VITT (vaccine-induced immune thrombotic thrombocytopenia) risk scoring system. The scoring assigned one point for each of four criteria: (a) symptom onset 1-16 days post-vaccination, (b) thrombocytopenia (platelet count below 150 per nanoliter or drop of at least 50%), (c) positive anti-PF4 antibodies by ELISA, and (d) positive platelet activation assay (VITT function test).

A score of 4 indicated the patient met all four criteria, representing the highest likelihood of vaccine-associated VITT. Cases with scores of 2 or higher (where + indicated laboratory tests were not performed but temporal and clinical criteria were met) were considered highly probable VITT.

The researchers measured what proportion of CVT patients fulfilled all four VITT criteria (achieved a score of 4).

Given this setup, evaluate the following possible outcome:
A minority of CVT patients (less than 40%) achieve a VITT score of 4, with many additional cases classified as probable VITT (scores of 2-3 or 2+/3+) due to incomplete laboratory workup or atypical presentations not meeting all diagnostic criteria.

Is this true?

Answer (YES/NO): NO